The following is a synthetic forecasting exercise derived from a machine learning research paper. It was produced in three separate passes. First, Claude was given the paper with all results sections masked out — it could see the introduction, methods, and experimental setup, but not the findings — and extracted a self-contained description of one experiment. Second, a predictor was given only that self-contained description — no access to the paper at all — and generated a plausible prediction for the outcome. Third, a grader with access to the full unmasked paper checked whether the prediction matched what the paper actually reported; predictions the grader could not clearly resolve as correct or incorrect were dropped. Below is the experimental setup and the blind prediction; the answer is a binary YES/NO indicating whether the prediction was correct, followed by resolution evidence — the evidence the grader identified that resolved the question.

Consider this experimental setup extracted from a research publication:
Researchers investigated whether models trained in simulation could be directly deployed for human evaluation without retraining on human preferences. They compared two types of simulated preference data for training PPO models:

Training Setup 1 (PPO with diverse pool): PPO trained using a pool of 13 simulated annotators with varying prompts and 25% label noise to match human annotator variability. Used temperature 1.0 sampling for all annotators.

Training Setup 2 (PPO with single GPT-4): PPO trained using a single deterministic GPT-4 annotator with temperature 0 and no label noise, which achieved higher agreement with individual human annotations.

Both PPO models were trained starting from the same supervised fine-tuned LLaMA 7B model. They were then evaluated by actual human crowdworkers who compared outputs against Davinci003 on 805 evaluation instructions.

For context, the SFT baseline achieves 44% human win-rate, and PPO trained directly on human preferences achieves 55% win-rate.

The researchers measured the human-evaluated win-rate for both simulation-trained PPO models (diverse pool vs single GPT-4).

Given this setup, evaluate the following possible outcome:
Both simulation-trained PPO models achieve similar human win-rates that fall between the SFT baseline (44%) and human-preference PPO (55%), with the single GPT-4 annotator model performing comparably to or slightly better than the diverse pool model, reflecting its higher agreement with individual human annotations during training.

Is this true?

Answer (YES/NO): NO